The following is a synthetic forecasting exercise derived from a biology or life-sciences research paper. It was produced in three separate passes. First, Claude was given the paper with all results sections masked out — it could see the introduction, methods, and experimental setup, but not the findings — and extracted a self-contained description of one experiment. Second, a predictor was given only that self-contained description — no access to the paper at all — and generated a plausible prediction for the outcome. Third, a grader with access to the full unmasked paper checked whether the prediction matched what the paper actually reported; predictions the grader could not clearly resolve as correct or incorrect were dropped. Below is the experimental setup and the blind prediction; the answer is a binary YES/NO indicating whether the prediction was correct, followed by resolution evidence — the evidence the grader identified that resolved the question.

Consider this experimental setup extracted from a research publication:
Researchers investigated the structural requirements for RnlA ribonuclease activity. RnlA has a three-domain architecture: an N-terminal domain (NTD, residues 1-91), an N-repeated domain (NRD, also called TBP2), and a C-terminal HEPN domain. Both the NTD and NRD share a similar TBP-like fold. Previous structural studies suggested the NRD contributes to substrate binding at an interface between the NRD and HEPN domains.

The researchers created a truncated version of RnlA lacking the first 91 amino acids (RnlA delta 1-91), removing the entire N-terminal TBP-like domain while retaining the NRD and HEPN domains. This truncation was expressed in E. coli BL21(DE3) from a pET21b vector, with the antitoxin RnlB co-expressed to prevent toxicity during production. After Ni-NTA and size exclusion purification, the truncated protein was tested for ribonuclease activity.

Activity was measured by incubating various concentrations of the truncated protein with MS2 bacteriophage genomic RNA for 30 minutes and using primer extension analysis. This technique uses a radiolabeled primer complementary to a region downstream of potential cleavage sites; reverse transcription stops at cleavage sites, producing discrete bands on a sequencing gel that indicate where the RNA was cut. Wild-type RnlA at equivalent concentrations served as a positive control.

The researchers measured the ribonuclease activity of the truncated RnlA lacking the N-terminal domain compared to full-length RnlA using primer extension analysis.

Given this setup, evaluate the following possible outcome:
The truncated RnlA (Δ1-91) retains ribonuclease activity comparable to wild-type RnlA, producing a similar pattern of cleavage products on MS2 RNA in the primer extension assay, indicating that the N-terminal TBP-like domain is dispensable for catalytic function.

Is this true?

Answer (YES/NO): NO